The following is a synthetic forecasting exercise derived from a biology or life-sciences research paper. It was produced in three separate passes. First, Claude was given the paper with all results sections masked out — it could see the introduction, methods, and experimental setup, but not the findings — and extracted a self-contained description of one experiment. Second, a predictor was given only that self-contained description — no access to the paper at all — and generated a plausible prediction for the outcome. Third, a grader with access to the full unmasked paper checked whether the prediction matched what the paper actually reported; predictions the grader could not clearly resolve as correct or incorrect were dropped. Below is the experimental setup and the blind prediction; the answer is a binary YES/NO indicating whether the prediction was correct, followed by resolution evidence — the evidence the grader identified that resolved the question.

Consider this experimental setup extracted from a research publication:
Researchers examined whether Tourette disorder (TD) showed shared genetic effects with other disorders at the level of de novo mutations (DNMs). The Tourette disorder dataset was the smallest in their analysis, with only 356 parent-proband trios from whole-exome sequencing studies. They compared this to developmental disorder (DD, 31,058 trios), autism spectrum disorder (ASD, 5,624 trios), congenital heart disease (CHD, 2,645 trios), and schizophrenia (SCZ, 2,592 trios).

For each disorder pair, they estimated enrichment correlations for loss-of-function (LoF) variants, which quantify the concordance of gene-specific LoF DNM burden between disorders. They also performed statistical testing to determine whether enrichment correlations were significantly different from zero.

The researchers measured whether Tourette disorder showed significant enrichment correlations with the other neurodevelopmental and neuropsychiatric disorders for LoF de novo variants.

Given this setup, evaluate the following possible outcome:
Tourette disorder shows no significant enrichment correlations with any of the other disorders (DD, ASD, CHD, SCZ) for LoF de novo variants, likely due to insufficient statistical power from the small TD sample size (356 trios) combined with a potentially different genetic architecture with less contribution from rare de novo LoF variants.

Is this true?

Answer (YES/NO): YES